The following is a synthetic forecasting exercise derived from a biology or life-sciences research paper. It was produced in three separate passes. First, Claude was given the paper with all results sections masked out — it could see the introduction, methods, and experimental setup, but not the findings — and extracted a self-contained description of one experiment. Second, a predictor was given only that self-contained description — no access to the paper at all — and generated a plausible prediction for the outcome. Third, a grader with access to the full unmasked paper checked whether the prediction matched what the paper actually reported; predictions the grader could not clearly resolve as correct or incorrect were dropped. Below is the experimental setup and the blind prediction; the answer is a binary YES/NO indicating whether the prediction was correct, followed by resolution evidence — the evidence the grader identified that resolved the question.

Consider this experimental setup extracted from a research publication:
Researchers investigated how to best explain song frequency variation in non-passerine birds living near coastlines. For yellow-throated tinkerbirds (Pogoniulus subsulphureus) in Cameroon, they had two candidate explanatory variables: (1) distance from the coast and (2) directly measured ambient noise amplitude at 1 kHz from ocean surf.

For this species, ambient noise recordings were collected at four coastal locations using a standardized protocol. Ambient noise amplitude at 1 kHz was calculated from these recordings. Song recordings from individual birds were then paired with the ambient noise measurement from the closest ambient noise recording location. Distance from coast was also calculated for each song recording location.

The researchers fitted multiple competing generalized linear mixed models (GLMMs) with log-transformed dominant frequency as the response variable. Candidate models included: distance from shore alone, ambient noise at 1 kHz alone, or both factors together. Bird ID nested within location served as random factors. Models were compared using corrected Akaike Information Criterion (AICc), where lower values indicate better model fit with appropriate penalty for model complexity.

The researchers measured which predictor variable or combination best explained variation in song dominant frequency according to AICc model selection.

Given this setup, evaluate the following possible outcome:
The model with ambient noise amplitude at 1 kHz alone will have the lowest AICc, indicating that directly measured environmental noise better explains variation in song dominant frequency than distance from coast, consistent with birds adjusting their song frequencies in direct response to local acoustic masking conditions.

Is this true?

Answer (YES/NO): NO